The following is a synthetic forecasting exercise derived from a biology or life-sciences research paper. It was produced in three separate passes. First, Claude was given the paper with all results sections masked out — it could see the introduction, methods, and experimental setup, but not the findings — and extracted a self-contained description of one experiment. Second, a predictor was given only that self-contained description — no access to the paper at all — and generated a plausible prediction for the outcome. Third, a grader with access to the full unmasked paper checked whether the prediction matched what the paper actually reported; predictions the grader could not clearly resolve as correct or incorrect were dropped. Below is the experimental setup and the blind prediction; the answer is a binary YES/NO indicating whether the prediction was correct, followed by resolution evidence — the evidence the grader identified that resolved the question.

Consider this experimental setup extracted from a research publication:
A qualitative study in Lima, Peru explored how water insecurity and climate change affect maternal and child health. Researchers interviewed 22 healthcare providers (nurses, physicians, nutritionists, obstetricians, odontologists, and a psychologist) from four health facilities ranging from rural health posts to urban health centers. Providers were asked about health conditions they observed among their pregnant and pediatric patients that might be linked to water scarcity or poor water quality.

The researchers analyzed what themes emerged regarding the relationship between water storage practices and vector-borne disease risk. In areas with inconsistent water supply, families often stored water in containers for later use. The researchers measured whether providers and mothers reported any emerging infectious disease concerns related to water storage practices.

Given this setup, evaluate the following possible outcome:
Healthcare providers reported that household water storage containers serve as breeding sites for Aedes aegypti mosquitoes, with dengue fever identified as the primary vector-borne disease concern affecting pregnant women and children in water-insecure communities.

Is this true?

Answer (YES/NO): YES